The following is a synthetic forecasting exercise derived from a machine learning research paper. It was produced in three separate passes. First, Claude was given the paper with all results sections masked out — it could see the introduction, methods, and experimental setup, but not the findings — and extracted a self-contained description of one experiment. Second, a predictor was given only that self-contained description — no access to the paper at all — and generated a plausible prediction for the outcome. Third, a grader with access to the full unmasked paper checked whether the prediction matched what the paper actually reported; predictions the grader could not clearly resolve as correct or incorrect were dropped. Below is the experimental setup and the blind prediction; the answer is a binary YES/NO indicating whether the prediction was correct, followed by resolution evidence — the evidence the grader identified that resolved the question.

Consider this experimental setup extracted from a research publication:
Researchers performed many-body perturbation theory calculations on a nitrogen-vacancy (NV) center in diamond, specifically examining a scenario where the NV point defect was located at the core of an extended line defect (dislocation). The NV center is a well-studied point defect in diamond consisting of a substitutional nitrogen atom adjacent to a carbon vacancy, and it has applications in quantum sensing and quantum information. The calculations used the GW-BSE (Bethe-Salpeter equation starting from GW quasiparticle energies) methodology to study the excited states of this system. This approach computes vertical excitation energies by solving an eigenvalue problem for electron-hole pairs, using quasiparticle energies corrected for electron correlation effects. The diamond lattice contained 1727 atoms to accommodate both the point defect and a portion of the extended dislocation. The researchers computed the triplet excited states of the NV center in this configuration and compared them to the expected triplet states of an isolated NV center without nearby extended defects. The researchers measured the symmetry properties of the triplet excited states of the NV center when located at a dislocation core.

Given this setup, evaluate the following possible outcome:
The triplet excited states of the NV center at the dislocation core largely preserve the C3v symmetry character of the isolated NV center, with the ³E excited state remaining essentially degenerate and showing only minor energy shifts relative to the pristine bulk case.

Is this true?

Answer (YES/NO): NO